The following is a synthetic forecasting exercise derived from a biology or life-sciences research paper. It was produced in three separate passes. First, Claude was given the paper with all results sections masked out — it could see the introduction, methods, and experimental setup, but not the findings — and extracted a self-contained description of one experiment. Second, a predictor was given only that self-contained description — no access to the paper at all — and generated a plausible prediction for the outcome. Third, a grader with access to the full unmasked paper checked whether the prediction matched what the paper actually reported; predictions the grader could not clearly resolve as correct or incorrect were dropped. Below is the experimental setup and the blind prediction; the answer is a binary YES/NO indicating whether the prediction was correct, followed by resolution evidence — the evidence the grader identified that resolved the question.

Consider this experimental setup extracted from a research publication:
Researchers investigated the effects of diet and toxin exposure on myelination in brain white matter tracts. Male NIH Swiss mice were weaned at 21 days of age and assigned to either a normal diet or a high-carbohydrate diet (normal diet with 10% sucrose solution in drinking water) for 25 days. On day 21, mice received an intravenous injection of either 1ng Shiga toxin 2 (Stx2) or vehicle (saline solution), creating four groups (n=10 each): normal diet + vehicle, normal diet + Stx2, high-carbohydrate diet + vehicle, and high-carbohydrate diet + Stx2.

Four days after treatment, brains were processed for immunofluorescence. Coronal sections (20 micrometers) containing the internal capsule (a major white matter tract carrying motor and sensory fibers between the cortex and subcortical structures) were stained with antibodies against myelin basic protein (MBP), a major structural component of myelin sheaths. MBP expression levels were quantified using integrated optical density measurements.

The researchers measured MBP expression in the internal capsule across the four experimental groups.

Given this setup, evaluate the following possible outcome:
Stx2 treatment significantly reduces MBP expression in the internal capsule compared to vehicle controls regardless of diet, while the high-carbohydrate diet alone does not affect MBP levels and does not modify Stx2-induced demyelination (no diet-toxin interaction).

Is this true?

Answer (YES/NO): NO